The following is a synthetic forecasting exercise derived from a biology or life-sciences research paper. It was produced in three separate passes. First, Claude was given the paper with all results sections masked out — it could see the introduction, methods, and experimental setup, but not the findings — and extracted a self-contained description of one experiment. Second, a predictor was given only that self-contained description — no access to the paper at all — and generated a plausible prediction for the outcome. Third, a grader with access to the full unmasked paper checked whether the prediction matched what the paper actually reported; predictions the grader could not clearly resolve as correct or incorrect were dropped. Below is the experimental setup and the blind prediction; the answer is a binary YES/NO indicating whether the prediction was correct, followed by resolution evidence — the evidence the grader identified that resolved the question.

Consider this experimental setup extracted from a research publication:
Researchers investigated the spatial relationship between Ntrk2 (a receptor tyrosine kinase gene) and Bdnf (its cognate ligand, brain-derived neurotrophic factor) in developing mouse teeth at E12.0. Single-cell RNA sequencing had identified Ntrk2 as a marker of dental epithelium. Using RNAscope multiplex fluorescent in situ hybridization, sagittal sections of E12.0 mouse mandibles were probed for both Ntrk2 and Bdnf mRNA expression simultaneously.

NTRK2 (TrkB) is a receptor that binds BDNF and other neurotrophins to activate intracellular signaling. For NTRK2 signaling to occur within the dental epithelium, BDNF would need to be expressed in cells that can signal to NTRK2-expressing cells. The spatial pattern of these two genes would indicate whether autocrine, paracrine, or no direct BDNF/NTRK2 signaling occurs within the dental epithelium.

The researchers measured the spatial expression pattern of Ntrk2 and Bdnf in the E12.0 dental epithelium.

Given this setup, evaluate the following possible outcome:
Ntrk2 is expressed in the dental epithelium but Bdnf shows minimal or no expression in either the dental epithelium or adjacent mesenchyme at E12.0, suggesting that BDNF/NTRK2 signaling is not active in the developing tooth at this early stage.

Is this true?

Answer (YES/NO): NO